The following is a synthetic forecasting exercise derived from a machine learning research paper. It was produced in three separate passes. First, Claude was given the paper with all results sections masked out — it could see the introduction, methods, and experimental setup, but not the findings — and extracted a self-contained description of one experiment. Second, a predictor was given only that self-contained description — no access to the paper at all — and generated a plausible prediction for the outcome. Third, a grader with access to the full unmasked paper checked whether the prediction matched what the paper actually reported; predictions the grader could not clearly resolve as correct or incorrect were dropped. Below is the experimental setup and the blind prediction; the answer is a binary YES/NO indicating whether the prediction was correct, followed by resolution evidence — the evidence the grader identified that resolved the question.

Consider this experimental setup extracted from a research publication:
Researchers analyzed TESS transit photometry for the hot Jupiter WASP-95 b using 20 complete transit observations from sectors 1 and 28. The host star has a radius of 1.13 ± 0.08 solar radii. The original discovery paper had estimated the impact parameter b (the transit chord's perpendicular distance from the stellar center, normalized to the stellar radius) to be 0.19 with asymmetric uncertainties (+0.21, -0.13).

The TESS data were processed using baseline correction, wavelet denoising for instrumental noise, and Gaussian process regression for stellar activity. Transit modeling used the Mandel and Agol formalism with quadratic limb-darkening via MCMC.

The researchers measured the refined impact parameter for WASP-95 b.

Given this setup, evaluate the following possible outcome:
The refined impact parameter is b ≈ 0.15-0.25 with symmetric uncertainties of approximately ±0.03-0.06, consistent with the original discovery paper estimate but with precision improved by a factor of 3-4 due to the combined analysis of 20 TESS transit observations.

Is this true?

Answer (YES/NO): NO